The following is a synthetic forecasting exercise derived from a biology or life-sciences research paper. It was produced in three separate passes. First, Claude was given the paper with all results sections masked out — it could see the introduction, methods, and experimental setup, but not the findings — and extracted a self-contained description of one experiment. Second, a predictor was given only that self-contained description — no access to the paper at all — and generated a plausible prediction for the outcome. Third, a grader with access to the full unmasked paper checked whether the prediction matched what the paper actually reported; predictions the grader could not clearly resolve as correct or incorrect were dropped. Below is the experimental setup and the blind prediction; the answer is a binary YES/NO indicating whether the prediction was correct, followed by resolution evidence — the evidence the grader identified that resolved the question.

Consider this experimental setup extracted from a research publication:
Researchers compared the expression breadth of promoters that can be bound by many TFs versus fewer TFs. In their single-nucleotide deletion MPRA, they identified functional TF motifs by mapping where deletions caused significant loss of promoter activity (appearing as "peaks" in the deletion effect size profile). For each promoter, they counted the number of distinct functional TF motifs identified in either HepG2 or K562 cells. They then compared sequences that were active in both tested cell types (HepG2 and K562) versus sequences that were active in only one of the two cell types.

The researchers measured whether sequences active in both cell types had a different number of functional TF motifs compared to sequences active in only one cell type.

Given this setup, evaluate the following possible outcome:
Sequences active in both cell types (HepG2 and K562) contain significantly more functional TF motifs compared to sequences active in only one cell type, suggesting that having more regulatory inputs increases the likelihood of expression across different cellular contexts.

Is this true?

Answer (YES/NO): NO